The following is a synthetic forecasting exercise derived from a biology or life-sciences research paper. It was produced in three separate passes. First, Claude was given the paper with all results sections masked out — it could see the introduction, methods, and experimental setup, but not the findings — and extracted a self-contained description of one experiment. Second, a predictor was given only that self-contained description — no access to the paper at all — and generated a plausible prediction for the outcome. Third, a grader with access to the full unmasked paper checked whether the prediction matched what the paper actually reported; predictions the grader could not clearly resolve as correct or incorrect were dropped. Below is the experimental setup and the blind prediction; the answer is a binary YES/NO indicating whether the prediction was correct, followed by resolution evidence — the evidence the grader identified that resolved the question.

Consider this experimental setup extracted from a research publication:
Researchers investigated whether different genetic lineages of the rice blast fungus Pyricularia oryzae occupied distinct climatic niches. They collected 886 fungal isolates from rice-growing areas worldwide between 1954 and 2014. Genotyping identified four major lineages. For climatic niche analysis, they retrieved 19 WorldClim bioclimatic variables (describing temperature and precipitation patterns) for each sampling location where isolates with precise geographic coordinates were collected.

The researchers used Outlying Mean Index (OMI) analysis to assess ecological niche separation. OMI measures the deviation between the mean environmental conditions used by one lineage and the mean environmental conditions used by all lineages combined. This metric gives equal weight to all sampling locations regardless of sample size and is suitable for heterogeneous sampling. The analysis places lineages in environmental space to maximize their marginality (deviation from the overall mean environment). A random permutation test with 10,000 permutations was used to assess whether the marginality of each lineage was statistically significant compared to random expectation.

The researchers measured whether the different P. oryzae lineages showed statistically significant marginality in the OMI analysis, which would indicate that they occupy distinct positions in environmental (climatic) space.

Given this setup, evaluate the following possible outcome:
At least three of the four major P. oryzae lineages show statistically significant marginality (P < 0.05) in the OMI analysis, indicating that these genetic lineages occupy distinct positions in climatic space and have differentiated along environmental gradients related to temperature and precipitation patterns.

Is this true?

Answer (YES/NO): YES